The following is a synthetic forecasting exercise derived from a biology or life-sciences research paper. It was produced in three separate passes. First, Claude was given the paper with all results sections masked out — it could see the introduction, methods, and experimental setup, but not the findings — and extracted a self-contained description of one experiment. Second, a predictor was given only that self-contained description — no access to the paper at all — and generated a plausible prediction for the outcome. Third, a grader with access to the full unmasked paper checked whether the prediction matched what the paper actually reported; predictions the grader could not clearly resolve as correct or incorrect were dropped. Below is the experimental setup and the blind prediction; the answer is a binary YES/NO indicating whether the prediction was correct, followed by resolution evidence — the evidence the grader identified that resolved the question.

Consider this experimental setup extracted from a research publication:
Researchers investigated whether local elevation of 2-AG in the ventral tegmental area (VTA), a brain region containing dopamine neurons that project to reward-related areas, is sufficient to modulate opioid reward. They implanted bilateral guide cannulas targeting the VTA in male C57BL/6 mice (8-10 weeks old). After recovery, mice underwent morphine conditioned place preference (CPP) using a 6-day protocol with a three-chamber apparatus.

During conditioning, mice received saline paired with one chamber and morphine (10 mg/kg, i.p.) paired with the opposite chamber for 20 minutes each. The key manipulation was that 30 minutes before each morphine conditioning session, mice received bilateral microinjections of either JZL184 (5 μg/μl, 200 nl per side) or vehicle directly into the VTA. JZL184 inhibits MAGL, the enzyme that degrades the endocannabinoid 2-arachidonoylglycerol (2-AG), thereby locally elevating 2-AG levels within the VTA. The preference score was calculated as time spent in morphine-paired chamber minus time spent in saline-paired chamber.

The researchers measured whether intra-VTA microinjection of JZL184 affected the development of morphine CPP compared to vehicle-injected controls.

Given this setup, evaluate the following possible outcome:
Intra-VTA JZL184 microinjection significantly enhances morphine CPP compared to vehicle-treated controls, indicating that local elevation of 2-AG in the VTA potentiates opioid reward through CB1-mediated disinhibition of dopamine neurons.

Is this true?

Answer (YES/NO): NO